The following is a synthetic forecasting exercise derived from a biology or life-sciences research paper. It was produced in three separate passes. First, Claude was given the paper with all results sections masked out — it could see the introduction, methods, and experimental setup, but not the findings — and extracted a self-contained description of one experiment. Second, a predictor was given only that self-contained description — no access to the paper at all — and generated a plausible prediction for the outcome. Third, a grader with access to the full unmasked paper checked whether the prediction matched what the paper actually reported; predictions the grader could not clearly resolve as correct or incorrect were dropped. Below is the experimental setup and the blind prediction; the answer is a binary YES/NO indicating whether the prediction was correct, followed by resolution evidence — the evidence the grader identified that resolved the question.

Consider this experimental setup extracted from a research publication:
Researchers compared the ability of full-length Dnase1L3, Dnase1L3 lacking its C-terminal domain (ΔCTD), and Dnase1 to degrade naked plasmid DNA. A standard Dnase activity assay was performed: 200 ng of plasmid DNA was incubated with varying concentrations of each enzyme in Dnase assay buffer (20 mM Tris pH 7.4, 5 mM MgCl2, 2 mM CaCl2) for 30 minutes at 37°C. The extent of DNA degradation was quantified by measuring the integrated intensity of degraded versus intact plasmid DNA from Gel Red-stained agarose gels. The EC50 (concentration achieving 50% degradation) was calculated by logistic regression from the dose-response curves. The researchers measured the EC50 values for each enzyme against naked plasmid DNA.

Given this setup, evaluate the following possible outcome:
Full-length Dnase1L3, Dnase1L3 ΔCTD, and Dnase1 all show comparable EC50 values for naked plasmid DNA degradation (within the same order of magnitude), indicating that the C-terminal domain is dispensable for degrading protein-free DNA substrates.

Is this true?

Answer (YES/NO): NO